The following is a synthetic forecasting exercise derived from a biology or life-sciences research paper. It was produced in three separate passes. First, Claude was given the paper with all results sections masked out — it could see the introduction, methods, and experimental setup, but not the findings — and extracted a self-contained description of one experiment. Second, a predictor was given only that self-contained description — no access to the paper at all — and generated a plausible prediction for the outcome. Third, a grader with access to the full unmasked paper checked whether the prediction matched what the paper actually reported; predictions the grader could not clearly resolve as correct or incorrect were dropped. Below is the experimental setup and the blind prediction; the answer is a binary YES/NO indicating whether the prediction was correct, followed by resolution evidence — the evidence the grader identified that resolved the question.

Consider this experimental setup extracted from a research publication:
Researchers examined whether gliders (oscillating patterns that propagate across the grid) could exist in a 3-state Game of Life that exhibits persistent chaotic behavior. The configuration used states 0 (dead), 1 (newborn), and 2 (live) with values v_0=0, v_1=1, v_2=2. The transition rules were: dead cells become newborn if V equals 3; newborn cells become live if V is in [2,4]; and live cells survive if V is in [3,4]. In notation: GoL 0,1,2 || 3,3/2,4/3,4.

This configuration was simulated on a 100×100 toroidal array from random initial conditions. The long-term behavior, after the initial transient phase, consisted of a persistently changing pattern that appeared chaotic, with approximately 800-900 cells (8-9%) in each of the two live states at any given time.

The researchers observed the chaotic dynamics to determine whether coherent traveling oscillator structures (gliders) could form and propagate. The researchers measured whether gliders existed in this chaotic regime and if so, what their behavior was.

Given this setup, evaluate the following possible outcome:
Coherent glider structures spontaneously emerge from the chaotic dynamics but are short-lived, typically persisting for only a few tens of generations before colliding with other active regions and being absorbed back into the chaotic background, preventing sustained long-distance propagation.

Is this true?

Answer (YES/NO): YES